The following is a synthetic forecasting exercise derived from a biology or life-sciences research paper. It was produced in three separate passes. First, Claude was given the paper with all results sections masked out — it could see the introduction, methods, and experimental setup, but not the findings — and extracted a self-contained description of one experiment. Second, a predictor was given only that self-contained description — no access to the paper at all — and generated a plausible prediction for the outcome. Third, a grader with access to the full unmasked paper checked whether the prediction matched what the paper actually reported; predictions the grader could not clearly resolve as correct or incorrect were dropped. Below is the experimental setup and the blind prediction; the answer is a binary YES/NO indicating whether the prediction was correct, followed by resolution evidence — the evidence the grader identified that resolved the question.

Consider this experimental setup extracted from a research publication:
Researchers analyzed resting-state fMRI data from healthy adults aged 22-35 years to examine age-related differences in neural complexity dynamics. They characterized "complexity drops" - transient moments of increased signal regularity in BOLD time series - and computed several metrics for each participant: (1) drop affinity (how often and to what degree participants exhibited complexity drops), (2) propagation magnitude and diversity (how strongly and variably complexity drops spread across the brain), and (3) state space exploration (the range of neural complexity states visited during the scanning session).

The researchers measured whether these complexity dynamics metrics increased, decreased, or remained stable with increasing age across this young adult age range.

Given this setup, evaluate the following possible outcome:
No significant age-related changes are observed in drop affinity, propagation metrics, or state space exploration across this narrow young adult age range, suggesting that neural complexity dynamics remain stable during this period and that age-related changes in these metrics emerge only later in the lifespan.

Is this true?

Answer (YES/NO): NO